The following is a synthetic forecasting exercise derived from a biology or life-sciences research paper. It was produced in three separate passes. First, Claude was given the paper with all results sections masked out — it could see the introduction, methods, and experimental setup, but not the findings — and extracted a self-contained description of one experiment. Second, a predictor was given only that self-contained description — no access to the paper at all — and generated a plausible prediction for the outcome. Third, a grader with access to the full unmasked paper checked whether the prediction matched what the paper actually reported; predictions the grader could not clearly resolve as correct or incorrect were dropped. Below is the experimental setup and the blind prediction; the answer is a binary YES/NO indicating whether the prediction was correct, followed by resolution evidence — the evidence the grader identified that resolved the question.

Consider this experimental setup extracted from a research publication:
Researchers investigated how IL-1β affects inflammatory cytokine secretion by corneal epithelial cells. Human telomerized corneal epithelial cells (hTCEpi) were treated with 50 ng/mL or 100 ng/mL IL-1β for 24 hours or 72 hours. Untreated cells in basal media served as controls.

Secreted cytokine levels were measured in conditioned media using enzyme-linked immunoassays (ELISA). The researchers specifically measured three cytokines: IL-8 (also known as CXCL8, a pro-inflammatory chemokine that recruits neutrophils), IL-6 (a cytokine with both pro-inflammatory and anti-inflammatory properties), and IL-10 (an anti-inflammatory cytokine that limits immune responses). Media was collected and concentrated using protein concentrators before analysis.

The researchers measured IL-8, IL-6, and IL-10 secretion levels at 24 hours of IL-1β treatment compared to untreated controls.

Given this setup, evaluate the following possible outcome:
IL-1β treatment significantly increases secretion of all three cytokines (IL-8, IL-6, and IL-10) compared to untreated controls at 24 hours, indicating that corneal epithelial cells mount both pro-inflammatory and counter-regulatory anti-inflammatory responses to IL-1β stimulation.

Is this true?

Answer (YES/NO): NO